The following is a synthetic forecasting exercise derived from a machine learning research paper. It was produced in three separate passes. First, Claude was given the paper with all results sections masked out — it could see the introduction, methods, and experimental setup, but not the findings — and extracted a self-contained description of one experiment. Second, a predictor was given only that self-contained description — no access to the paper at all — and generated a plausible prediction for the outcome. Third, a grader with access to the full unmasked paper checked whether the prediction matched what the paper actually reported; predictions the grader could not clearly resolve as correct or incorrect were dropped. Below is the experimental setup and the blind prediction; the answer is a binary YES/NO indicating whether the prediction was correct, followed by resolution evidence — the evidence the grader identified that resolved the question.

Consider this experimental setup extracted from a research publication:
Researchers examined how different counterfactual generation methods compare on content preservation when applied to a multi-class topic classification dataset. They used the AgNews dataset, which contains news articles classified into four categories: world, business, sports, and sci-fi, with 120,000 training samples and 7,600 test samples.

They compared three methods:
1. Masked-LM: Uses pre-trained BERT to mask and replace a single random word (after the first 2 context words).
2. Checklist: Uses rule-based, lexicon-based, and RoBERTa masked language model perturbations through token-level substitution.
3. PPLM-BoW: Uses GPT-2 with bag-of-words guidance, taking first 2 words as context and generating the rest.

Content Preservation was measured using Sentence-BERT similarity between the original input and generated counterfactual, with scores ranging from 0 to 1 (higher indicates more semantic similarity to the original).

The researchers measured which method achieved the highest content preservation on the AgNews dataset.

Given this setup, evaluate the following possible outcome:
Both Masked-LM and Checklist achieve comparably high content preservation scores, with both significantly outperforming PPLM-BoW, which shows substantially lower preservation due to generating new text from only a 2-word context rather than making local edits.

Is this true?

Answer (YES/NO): YES